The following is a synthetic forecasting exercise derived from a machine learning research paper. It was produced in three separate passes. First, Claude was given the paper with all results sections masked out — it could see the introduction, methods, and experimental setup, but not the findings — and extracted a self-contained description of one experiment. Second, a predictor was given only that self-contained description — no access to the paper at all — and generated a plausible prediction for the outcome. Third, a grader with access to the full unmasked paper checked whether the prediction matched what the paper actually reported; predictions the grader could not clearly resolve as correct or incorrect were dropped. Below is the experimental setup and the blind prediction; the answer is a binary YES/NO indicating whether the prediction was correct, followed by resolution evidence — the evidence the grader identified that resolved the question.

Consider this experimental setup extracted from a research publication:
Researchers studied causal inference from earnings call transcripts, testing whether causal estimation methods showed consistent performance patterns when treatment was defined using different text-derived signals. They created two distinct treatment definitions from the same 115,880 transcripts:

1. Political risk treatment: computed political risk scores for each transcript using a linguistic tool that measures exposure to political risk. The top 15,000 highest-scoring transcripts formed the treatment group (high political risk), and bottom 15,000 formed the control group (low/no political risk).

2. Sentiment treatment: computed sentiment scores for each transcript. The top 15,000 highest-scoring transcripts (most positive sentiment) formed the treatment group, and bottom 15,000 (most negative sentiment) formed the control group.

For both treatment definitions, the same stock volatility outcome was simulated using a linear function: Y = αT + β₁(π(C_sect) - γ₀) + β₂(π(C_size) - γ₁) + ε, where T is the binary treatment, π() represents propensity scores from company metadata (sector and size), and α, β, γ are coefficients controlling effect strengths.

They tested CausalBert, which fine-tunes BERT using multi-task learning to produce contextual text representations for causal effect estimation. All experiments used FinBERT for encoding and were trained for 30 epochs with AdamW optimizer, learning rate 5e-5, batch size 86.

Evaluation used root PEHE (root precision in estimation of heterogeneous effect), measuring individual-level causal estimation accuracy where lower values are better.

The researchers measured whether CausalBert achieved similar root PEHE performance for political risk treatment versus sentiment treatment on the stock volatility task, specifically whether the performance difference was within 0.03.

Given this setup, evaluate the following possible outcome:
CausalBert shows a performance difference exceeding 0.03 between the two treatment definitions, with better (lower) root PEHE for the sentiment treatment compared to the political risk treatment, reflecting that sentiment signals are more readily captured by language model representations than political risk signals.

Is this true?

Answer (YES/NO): NO